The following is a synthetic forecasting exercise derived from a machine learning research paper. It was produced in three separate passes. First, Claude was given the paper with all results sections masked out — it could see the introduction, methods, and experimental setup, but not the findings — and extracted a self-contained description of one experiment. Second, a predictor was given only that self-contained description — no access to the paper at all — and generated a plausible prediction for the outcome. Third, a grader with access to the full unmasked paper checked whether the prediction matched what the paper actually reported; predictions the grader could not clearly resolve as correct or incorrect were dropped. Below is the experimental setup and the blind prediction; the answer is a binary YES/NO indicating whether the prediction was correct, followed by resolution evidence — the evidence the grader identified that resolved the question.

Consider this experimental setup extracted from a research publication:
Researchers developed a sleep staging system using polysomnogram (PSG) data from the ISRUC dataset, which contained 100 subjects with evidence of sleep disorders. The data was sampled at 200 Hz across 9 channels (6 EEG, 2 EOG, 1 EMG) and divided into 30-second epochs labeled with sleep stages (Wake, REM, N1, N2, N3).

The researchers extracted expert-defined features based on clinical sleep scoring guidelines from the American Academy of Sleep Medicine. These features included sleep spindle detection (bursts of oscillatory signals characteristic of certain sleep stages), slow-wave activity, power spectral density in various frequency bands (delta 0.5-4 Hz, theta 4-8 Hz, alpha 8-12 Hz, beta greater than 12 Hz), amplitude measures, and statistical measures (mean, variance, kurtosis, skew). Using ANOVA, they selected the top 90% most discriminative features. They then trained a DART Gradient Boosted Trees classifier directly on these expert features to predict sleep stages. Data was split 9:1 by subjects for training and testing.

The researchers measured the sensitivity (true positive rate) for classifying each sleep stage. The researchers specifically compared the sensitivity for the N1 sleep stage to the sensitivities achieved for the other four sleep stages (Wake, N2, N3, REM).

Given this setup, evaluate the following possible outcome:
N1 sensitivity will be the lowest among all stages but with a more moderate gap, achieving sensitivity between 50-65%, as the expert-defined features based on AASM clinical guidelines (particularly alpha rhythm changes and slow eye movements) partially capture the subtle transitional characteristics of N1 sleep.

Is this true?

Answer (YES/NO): NO